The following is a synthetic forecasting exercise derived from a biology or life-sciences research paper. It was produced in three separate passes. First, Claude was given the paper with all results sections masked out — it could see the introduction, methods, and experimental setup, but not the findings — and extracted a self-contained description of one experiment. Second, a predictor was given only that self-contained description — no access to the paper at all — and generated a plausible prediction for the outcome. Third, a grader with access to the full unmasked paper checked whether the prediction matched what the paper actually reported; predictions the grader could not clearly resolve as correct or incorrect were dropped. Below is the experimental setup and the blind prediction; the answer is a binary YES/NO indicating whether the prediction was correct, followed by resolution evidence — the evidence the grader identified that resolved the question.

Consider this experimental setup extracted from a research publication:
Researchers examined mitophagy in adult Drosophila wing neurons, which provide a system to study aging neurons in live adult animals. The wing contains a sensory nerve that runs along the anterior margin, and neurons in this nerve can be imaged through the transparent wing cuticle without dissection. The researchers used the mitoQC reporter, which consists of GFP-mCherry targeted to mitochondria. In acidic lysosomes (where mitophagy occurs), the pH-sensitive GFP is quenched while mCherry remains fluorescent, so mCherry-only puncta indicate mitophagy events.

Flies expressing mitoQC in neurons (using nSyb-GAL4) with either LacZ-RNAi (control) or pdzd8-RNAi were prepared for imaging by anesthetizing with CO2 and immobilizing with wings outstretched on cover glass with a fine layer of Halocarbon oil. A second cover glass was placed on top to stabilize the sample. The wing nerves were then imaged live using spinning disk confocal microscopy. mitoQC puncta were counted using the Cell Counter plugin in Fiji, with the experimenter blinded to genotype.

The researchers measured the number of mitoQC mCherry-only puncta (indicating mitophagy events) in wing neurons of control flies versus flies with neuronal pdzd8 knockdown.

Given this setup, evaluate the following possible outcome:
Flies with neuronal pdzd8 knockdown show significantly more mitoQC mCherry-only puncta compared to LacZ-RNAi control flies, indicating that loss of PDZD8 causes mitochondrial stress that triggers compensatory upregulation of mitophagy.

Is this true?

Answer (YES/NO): NO